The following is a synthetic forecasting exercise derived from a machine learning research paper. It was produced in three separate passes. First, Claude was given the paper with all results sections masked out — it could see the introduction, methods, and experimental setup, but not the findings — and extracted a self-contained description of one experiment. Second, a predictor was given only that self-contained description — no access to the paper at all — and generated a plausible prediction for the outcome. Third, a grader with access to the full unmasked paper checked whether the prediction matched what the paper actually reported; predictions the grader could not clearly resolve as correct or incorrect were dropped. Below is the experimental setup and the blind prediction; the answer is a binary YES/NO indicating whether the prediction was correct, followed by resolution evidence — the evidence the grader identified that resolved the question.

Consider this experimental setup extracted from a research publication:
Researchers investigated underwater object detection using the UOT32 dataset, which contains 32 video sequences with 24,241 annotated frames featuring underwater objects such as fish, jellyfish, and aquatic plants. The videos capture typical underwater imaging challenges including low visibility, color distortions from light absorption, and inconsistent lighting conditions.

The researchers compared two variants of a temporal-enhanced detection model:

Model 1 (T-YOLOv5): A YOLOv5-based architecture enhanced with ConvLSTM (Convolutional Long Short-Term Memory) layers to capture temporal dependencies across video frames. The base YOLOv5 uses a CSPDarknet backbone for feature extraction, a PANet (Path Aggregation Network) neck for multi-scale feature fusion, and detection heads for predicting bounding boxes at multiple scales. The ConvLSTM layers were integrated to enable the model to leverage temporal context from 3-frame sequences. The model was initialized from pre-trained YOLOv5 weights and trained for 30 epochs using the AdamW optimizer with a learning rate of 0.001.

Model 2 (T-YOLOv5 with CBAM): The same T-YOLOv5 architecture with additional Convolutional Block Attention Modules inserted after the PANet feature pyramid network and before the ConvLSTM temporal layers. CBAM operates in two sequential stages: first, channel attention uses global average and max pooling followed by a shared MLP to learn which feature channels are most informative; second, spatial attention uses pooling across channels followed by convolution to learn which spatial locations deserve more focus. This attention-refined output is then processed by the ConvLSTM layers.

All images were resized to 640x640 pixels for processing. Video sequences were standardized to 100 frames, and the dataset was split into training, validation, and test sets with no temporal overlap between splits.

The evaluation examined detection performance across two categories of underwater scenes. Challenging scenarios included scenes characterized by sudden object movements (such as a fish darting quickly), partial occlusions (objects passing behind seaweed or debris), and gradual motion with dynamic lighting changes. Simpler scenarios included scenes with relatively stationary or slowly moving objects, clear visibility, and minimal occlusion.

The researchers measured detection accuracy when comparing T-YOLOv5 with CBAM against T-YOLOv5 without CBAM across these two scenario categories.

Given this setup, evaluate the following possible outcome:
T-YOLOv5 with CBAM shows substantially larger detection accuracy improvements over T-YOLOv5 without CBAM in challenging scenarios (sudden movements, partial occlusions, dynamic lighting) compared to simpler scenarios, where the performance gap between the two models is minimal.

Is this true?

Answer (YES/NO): NO